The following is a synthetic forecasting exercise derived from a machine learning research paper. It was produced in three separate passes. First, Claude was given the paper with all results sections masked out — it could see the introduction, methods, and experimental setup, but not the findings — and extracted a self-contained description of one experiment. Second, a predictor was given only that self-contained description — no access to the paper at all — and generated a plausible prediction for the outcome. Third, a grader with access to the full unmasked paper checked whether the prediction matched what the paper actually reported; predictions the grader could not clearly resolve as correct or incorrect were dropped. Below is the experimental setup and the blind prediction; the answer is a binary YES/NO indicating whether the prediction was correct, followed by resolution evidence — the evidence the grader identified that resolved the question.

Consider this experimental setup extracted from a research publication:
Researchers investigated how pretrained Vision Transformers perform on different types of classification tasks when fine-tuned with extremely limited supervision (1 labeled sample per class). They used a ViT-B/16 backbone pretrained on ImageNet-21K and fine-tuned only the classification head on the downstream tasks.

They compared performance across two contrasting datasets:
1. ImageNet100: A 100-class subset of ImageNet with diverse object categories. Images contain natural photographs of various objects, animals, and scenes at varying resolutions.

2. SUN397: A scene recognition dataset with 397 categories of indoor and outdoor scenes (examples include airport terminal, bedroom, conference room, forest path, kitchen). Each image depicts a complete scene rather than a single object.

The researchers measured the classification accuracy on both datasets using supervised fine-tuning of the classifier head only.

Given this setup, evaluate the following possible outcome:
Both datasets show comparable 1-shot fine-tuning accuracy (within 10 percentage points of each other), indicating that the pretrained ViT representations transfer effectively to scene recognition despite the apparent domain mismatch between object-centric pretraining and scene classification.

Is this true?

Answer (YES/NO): NO